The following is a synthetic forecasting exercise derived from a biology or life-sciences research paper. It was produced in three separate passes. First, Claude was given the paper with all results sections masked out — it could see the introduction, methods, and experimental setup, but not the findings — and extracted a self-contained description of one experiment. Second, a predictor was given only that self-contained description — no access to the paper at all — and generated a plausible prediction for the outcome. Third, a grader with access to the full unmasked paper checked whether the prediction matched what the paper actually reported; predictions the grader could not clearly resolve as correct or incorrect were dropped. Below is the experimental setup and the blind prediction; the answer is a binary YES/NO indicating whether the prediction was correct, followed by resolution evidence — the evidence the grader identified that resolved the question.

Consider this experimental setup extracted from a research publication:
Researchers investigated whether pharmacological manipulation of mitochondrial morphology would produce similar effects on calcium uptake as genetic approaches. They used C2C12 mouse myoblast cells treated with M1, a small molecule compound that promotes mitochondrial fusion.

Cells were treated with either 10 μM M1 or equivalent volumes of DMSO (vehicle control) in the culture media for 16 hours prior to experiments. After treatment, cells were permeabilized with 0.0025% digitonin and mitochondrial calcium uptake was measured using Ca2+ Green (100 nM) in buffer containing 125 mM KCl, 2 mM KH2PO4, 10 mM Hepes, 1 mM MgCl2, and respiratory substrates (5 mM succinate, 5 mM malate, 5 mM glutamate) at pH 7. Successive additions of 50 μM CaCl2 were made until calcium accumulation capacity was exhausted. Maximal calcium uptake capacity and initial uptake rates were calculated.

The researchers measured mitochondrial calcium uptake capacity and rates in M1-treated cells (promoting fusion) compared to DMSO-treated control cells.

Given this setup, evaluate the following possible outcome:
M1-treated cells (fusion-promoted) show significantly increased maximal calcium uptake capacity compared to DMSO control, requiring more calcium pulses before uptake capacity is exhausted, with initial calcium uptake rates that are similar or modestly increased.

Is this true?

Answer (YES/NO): NO